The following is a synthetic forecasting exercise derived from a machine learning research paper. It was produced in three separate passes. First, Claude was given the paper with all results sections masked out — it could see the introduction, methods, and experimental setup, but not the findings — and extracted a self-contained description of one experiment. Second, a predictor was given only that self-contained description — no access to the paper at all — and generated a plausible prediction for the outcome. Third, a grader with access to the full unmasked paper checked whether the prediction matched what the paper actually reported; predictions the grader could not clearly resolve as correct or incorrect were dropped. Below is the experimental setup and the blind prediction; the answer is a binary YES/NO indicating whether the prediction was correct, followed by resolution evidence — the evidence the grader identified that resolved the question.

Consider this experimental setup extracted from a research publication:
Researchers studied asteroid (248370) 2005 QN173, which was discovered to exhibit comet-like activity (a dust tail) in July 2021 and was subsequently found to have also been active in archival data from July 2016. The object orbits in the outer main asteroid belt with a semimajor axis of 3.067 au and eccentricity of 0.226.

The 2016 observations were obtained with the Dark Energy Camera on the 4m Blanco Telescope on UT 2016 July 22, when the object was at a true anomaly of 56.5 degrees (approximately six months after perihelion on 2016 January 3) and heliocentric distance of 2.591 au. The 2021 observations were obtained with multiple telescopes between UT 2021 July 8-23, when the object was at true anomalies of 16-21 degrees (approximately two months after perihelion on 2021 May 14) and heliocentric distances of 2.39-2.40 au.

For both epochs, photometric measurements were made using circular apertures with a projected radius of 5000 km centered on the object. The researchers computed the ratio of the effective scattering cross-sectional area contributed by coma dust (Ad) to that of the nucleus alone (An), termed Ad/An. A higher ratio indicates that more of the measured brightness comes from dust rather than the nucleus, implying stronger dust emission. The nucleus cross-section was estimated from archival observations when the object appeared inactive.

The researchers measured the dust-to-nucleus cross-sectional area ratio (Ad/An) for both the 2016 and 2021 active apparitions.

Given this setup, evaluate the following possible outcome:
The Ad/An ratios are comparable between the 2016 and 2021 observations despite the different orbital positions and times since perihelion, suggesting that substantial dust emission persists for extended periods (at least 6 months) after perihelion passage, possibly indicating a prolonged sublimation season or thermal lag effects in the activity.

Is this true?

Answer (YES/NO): NO